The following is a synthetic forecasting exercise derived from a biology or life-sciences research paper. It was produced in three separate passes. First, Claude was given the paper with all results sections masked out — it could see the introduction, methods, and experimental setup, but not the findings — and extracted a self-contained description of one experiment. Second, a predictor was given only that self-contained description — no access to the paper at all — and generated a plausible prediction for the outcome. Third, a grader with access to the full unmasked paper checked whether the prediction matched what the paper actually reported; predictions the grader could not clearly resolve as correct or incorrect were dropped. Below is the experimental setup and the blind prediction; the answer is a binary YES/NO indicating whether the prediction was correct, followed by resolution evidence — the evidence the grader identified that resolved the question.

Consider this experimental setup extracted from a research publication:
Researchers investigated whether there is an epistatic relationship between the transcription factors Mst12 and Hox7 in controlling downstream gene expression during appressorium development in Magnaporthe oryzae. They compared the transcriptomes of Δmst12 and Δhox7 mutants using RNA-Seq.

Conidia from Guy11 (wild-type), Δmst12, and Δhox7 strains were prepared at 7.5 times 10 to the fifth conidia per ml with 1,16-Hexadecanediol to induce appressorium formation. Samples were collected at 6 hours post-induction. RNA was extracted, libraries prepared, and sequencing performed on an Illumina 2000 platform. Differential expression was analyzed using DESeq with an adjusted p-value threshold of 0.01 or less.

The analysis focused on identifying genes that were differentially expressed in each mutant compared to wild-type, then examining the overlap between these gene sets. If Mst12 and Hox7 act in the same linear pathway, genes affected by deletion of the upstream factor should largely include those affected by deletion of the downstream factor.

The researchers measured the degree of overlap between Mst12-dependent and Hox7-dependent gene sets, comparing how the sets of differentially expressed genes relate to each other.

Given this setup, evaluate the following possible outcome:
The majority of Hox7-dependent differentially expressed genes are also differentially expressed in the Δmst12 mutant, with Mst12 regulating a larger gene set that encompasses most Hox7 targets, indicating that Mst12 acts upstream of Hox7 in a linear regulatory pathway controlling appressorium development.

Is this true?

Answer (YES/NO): NO